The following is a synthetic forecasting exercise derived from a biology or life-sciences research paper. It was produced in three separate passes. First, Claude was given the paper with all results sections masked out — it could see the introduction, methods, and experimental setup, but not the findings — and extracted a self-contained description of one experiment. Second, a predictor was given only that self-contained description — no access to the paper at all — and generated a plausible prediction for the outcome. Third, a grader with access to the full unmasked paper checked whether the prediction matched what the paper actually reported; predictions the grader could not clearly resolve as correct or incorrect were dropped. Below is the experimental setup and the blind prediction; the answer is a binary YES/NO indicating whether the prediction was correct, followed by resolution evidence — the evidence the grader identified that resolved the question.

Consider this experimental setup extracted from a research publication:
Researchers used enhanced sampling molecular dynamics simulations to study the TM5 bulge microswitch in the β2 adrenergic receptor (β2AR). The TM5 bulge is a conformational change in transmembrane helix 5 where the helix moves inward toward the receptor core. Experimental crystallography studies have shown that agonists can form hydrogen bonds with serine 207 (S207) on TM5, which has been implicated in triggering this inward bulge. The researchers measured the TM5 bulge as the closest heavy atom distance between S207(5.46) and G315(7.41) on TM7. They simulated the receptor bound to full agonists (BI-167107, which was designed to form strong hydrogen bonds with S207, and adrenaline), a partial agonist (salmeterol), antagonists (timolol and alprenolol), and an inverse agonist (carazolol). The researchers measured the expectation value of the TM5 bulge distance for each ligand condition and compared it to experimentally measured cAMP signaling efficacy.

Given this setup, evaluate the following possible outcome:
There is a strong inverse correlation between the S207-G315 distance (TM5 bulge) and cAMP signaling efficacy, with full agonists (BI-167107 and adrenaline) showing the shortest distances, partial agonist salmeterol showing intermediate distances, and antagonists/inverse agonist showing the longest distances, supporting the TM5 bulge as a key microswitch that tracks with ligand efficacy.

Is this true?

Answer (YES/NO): NO